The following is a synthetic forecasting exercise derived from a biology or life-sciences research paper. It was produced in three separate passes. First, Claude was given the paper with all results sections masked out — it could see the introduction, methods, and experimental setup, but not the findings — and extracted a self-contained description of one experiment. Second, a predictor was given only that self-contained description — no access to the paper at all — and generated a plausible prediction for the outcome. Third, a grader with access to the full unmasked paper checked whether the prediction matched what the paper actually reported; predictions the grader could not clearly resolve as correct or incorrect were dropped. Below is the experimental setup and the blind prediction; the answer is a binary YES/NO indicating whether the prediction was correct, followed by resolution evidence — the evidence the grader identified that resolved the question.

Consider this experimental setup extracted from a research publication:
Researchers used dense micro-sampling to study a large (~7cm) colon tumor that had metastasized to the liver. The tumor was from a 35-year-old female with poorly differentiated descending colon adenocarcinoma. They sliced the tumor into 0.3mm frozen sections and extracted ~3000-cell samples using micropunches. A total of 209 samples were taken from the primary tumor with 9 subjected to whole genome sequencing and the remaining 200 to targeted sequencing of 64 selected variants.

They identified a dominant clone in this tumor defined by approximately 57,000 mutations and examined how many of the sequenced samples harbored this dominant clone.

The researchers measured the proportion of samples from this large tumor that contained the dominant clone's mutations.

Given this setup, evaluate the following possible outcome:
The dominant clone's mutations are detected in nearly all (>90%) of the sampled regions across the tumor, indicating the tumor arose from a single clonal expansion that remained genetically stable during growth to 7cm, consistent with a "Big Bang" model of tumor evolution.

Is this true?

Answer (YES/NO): NO